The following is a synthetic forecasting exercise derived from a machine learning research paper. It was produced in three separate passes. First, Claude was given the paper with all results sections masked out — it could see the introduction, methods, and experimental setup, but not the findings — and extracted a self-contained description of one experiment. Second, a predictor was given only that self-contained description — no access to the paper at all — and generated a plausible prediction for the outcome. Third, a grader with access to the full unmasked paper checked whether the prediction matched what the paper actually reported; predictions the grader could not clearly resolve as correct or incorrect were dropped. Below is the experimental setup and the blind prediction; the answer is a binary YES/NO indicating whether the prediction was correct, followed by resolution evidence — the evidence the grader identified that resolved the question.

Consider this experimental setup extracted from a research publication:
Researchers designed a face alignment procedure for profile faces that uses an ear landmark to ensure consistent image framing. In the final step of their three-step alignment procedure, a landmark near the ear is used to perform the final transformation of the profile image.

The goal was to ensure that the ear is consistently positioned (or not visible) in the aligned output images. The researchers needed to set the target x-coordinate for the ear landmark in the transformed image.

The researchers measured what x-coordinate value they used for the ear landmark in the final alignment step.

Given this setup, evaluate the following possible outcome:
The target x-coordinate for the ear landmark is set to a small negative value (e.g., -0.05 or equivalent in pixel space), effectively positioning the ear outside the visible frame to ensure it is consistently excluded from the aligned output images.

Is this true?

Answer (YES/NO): NO